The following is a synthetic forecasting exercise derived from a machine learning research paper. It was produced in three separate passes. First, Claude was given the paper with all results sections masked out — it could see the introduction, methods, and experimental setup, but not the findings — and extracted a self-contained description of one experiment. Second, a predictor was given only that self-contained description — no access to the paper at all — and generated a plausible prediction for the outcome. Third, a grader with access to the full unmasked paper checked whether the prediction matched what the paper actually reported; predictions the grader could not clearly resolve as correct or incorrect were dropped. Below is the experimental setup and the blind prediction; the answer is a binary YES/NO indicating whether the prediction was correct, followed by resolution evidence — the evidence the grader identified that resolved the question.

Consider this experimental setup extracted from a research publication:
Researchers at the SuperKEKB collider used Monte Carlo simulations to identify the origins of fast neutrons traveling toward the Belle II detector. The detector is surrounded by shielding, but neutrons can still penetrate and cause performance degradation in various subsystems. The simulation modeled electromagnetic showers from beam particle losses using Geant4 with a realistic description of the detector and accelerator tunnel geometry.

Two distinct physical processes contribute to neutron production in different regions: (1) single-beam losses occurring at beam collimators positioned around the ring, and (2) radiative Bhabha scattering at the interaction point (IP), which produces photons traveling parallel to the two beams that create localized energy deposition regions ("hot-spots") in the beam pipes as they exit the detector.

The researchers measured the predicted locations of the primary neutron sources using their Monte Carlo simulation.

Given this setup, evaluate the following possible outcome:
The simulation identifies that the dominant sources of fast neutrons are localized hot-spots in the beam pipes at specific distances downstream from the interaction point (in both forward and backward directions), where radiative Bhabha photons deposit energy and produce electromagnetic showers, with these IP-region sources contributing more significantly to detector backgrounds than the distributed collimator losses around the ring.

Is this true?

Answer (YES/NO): NO